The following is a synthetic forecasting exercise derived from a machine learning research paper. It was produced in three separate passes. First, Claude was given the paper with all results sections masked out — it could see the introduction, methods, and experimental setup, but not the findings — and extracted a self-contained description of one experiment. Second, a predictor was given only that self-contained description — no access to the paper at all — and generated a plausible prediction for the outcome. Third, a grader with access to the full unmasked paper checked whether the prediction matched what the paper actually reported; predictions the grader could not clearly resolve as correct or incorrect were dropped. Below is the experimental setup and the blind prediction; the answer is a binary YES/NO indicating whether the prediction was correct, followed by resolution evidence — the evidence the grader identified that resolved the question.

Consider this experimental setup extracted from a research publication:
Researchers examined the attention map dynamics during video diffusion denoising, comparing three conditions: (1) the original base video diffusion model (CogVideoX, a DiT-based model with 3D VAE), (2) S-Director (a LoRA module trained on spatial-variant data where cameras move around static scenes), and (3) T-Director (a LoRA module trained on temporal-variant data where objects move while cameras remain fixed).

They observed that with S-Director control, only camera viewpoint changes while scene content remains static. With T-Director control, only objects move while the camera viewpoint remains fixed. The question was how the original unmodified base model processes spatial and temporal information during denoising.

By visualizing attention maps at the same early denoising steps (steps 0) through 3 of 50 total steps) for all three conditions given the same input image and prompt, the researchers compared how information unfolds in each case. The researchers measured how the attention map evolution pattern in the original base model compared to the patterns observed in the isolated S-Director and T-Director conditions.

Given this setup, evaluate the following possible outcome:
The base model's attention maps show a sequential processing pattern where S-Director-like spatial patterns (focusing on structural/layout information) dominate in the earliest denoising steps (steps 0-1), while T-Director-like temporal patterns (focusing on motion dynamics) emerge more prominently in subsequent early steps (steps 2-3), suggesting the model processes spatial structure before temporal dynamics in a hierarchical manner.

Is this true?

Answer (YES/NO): NO